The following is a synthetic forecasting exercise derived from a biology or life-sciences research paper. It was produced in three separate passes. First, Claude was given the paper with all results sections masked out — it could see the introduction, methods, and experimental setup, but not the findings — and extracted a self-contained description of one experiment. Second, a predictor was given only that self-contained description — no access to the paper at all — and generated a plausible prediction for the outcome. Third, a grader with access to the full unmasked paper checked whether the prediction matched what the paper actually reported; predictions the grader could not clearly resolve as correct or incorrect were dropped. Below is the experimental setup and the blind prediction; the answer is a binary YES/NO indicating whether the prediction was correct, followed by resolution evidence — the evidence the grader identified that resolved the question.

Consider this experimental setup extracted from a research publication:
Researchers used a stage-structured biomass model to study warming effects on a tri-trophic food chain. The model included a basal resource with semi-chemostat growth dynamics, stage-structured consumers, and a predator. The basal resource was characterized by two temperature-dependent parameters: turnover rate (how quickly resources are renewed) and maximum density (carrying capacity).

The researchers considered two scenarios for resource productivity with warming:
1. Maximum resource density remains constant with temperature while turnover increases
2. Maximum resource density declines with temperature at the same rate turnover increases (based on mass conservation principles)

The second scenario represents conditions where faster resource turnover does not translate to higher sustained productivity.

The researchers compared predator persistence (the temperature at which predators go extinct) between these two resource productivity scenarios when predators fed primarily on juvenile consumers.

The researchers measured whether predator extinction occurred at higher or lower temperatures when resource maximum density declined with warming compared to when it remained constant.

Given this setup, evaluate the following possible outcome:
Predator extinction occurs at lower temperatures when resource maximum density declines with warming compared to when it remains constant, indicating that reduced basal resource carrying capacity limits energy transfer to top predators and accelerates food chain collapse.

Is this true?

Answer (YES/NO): YES